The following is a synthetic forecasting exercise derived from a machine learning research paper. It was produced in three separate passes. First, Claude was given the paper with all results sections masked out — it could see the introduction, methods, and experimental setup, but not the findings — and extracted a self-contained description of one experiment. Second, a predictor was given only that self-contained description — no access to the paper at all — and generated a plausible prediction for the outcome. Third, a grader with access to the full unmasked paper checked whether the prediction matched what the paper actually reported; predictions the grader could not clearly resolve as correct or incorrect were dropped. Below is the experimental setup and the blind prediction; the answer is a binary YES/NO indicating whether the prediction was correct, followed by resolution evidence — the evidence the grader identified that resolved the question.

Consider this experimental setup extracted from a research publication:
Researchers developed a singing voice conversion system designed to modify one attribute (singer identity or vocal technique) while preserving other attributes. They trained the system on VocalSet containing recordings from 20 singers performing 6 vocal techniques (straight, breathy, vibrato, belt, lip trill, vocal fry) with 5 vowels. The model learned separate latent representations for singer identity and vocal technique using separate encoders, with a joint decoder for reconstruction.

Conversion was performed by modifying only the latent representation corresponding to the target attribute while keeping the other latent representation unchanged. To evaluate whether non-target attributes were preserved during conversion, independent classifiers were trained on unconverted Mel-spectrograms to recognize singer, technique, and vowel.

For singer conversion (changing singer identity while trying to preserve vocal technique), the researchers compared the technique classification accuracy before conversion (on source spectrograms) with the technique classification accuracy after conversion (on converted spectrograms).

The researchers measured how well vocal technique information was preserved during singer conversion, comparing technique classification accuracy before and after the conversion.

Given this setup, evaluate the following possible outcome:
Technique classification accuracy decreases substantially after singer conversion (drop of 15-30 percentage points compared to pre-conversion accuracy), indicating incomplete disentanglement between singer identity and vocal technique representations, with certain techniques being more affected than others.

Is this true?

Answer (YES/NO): NO